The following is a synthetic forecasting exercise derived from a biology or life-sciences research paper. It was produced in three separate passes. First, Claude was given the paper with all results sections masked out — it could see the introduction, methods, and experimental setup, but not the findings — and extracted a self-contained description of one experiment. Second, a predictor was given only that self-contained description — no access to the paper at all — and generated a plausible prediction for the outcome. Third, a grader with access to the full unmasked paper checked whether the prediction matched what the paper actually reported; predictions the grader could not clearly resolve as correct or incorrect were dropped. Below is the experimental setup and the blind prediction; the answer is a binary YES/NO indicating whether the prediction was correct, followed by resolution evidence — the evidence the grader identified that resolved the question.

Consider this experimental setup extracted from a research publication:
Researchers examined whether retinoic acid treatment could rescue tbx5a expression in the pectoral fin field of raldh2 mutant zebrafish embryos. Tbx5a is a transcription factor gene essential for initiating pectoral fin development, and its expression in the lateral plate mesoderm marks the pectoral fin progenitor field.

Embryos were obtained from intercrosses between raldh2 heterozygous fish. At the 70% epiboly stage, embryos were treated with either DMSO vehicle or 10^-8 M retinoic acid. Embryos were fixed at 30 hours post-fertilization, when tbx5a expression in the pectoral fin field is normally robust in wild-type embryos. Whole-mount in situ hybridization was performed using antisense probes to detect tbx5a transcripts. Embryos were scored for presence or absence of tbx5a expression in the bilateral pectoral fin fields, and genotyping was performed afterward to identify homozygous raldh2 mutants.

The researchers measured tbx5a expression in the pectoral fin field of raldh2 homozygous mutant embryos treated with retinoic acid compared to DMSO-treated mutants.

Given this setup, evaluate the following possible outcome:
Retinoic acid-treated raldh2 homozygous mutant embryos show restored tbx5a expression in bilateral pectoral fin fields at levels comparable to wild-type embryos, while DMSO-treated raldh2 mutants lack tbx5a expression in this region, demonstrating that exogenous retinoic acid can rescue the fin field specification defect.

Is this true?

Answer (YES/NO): YES